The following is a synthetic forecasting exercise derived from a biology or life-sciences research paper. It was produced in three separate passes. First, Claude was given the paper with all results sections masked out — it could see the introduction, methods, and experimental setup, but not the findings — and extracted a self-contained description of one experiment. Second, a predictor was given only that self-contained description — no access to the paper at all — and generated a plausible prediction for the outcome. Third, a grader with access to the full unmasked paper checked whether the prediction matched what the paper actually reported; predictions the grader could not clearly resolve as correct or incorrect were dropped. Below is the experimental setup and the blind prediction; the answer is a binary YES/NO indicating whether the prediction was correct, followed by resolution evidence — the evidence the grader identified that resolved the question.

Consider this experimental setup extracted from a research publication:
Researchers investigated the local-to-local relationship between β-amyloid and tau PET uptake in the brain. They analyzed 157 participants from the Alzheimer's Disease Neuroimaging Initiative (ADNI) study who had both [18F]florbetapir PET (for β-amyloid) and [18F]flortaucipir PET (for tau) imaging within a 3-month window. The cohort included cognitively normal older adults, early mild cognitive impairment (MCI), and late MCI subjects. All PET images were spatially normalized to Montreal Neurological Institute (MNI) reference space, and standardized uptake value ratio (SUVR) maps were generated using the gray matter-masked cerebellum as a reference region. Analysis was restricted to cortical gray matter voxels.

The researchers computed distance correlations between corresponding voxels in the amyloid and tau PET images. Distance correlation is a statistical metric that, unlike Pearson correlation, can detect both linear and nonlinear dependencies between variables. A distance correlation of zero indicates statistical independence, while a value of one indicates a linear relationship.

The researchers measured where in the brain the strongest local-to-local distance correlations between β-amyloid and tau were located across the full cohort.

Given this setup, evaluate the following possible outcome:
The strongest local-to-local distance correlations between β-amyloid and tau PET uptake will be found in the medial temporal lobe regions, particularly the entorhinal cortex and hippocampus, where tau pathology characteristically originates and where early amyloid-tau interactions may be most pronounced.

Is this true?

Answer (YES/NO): NO